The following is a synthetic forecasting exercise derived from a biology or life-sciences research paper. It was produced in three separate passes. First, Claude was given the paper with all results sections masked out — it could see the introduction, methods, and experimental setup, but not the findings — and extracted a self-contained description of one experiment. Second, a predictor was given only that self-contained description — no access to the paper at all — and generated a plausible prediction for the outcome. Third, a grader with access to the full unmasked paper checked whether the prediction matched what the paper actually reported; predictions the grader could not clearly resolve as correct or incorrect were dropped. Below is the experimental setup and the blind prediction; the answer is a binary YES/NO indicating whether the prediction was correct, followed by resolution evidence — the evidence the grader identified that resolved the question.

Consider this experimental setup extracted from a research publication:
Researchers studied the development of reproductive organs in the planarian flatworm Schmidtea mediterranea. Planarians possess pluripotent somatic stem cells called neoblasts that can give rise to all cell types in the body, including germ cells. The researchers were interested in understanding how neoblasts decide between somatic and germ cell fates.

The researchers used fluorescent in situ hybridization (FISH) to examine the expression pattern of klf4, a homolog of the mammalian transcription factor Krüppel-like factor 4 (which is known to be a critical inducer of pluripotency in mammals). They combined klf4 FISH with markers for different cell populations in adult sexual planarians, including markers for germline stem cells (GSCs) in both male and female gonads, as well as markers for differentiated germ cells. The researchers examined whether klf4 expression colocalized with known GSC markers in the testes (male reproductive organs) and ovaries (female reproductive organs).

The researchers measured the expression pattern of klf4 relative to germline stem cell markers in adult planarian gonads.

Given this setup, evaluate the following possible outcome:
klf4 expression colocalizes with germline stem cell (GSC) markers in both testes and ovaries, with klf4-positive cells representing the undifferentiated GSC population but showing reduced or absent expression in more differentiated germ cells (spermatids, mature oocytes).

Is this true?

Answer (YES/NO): YES